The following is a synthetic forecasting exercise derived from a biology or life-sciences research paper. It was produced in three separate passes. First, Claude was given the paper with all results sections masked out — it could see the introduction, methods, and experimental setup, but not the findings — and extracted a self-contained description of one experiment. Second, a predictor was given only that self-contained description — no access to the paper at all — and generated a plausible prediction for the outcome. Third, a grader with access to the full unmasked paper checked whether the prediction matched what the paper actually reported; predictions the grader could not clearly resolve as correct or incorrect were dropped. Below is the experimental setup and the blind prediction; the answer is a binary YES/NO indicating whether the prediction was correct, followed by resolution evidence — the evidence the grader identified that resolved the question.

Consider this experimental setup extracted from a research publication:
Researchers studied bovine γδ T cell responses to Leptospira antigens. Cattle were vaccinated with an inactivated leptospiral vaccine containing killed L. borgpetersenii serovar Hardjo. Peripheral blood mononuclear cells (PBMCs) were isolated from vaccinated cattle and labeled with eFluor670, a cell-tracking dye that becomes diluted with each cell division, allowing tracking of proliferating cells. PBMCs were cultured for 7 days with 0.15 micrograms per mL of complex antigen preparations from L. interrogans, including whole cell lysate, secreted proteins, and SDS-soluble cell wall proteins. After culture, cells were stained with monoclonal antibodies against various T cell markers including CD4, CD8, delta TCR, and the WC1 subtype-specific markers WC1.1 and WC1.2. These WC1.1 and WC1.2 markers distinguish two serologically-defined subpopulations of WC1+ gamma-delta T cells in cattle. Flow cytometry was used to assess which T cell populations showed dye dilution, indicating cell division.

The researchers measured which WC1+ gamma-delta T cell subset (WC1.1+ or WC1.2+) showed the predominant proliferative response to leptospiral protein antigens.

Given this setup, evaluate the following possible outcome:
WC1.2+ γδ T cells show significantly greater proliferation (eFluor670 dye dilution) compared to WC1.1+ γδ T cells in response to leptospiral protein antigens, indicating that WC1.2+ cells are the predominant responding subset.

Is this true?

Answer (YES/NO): NO